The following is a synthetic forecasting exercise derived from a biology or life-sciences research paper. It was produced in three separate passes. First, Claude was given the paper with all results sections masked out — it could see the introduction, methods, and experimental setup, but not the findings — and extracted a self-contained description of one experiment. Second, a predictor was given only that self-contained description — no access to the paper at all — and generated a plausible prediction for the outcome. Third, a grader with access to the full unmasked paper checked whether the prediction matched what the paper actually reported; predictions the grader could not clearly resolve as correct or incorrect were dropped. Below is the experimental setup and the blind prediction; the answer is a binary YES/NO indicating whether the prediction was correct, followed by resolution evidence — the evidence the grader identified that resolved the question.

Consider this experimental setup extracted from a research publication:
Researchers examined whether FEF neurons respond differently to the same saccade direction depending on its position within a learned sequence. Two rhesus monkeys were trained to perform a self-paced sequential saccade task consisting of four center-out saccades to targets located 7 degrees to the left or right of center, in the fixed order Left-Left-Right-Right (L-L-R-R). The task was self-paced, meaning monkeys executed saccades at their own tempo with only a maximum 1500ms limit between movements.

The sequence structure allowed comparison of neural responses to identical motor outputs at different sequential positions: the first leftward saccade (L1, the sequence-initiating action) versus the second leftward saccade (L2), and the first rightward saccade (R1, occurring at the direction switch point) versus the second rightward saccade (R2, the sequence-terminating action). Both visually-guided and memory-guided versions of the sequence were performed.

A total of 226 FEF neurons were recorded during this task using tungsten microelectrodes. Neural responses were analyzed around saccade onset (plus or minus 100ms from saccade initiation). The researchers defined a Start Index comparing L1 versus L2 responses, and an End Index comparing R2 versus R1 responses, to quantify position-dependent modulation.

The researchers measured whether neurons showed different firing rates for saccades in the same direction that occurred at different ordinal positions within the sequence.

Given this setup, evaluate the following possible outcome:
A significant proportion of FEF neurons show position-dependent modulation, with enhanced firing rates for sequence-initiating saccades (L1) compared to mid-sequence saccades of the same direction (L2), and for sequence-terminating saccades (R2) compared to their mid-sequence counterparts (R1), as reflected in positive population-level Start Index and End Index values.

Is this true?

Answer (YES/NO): NO